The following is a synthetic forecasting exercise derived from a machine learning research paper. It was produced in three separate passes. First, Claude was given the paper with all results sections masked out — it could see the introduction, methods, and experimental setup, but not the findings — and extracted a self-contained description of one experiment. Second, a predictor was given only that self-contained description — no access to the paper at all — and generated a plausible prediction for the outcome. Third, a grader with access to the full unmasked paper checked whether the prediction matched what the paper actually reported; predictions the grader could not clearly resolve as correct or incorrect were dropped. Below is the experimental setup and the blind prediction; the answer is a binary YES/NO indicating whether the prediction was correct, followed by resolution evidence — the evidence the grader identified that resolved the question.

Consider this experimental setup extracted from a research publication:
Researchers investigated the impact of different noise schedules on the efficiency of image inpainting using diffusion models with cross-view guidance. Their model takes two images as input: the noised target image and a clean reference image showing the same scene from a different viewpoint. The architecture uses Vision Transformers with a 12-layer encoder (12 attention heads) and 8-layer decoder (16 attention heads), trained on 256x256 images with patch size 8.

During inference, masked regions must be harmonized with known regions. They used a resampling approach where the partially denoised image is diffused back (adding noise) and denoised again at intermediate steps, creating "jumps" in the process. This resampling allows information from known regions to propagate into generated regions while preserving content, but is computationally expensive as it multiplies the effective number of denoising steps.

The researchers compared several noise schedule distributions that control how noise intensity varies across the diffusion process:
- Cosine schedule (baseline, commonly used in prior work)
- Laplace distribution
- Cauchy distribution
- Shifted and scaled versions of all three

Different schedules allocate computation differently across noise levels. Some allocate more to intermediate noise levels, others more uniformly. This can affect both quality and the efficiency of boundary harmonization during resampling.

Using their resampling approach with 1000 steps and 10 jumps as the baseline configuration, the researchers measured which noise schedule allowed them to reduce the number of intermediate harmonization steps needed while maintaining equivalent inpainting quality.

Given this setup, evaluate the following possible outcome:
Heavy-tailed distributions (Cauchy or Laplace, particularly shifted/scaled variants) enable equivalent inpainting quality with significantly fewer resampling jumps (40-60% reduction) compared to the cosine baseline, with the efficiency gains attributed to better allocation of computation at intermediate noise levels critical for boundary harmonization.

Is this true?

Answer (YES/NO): NO